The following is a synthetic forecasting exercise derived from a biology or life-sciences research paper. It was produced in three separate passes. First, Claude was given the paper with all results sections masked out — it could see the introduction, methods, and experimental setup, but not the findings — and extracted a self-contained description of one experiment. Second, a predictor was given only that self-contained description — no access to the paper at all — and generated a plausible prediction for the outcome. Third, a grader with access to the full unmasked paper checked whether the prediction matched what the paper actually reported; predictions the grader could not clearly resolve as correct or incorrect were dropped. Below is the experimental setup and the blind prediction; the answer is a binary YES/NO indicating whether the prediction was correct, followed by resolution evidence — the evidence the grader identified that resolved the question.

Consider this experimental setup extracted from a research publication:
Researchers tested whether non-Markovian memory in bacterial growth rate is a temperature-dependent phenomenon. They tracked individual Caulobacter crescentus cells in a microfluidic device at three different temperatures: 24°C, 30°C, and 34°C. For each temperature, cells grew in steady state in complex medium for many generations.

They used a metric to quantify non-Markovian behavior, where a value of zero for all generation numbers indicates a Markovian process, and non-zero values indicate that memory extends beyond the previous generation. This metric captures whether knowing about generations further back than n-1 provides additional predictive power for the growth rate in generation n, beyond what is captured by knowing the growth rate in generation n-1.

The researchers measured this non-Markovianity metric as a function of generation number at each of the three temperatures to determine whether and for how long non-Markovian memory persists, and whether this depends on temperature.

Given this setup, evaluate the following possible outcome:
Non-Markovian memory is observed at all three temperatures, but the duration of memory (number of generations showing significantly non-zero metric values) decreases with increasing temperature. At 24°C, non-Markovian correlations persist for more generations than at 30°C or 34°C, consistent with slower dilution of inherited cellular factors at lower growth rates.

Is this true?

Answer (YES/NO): NO